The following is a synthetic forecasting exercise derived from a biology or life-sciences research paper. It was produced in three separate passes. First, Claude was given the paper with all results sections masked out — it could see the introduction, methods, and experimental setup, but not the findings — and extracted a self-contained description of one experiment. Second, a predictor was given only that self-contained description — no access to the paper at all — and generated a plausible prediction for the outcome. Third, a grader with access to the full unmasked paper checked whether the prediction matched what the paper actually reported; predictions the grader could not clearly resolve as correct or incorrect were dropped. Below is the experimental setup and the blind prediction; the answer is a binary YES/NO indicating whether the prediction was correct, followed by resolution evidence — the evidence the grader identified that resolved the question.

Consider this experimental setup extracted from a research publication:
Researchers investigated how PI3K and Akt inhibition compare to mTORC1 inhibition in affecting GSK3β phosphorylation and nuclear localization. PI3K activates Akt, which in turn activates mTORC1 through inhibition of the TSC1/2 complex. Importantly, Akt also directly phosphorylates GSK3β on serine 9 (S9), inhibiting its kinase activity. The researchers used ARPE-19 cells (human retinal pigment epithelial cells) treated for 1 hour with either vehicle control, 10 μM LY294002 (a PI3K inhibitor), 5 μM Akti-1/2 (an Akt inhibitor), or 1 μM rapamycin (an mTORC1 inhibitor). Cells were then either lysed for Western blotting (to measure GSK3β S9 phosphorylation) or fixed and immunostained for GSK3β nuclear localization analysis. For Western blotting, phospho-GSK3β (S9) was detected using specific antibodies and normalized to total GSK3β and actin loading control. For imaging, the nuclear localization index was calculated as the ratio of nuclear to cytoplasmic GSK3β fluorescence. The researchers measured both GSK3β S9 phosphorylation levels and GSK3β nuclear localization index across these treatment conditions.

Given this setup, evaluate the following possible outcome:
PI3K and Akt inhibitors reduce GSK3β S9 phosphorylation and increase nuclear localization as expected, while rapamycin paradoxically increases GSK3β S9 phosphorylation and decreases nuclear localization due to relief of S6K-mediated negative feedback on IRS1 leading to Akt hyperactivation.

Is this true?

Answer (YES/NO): NO